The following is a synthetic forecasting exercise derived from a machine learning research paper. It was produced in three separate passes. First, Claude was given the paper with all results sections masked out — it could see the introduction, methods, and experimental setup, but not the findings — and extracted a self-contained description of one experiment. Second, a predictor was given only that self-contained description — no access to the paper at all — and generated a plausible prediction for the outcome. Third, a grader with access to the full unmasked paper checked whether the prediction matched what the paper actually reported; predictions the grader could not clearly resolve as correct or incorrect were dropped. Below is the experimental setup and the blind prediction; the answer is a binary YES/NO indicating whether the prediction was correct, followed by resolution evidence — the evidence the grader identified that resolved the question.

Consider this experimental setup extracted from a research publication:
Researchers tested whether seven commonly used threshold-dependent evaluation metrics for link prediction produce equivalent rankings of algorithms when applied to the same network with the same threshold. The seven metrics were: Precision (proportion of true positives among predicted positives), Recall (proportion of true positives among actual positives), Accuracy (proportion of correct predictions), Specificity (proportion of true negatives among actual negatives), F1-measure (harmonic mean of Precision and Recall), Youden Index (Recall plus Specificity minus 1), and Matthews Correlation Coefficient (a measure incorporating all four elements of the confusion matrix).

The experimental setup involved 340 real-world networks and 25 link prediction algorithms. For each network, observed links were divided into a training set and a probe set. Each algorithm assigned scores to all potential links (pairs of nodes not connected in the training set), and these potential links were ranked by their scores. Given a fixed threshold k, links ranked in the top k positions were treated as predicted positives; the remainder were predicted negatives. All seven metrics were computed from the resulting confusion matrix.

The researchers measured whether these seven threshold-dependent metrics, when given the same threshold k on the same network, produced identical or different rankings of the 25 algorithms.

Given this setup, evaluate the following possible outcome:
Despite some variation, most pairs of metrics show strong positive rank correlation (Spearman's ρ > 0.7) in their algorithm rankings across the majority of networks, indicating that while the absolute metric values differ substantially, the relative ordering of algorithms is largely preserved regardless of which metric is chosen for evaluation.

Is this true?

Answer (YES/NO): NO